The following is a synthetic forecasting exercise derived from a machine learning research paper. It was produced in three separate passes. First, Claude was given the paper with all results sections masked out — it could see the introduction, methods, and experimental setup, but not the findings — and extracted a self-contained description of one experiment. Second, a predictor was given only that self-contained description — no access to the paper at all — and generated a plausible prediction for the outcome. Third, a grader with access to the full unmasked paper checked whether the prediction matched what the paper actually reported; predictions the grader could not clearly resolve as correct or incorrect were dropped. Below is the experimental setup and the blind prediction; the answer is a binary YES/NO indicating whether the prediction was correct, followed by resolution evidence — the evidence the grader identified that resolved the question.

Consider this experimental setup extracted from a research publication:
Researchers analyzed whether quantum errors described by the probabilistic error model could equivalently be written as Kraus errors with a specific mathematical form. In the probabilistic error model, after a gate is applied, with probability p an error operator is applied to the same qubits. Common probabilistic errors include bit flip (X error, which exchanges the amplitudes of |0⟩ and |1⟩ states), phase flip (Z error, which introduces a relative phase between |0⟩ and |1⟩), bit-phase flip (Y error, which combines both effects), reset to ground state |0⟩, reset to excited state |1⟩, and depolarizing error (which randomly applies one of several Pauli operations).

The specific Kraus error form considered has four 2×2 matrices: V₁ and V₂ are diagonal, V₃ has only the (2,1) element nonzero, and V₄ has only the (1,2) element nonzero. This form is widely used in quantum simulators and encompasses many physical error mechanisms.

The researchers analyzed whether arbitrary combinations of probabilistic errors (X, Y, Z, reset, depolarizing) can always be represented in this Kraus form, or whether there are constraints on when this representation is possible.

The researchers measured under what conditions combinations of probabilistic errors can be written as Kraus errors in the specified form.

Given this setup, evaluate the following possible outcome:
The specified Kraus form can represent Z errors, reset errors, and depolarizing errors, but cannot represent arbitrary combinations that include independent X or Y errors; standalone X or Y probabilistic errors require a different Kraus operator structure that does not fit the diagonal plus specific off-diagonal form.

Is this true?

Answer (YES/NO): YES